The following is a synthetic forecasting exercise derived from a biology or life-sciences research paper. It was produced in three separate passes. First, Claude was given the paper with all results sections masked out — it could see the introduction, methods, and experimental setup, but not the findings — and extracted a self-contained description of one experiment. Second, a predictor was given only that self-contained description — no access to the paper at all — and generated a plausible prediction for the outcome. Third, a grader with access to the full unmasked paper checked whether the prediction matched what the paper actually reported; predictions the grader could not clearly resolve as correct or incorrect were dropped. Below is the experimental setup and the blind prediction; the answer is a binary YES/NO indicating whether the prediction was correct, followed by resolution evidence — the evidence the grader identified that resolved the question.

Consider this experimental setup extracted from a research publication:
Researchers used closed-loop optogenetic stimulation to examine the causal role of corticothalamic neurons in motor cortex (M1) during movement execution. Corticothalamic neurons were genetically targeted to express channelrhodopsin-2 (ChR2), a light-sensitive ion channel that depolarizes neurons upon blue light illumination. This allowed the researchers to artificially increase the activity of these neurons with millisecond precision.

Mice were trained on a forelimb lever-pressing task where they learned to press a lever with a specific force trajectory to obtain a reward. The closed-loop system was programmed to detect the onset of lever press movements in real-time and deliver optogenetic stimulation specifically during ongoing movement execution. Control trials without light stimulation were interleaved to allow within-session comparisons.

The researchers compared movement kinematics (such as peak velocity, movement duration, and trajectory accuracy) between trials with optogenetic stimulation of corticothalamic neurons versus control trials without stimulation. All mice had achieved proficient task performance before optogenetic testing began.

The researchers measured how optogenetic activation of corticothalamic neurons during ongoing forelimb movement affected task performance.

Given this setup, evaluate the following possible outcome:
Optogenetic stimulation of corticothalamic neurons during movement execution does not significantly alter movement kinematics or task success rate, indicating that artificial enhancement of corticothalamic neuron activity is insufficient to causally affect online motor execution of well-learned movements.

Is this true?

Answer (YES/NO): NO